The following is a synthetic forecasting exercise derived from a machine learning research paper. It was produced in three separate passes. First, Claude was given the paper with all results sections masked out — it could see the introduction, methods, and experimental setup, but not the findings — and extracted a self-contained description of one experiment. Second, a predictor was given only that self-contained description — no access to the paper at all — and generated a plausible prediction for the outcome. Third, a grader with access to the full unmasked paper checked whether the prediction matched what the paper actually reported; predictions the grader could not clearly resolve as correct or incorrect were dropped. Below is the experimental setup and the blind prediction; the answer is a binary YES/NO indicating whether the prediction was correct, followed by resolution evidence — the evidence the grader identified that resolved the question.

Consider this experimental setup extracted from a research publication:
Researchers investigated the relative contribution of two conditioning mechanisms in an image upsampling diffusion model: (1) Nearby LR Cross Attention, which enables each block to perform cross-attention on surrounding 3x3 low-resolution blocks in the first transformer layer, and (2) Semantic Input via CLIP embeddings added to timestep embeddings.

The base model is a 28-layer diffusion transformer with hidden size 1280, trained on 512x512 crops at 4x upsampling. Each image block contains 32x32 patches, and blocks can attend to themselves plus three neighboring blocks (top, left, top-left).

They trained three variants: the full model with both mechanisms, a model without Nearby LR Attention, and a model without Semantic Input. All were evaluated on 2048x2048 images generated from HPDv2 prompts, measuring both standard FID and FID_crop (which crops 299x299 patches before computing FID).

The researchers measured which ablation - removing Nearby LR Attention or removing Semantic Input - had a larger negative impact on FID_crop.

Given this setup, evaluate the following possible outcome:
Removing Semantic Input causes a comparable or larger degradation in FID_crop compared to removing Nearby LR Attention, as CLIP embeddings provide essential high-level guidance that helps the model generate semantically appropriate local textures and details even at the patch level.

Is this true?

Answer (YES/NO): NO